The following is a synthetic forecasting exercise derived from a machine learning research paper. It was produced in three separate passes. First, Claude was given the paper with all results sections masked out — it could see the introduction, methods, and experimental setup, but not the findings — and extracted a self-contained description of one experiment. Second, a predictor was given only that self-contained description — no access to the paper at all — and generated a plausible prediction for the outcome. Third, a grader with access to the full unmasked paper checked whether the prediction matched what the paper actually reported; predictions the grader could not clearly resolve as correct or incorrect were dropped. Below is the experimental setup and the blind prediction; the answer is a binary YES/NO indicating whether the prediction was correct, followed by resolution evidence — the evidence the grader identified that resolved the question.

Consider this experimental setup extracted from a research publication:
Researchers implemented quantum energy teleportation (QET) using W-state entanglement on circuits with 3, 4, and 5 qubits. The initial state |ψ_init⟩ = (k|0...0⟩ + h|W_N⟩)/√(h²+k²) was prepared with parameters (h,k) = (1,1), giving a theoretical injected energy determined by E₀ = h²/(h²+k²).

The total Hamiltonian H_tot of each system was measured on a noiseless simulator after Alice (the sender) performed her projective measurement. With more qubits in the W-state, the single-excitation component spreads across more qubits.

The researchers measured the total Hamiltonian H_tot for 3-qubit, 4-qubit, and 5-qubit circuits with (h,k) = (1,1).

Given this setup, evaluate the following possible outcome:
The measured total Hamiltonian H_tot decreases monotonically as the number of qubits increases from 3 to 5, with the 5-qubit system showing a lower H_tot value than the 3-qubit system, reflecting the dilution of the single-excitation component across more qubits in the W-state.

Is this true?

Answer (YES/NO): NO